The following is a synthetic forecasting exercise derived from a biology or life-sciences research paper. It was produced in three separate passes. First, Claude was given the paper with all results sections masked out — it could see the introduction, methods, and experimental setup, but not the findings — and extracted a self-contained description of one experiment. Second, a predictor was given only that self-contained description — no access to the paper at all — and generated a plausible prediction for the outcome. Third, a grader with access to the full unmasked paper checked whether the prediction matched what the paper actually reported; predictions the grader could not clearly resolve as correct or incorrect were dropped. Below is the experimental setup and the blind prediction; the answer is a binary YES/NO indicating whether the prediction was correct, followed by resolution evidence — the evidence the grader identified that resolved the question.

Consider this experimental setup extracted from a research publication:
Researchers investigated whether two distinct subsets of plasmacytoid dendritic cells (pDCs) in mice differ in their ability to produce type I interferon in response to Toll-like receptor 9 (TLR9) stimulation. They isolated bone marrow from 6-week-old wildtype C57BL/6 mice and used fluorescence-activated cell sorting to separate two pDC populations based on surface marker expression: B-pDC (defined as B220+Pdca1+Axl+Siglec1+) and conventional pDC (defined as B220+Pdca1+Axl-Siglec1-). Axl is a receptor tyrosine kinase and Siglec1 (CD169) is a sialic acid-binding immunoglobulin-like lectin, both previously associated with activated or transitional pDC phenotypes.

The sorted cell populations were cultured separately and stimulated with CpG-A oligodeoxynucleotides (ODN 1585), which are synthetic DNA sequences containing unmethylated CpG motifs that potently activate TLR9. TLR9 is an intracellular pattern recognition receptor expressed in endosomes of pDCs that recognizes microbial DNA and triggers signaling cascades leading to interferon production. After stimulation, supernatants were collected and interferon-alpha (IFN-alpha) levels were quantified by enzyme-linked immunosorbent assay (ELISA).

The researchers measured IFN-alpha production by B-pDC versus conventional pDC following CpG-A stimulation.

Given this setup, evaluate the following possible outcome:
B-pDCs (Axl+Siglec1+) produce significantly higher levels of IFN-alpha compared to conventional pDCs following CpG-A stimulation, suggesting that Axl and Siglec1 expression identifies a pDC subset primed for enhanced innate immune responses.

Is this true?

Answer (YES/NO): NO